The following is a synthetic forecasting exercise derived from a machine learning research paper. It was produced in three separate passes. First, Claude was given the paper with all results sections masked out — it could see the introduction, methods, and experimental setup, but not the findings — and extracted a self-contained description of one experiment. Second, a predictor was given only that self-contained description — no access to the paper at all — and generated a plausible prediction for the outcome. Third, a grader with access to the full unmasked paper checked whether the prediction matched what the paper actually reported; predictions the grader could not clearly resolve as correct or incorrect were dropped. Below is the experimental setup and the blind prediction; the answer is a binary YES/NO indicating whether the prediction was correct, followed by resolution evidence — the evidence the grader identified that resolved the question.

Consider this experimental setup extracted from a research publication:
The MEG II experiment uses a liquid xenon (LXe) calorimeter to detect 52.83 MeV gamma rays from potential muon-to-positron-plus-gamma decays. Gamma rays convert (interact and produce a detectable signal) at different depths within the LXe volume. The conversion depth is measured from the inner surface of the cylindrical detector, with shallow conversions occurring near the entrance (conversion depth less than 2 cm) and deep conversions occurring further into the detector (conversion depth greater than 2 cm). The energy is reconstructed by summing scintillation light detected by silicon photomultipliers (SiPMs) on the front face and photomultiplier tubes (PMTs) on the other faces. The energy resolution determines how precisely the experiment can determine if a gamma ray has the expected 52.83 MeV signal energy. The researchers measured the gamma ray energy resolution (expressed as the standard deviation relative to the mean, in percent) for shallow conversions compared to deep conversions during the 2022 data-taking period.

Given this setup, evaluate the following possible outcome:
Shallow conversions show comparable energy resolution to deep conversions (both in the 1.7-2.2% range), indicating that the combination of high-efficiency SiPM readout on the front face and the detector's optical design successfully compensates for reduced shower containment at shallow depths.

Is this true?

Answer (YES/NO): NO